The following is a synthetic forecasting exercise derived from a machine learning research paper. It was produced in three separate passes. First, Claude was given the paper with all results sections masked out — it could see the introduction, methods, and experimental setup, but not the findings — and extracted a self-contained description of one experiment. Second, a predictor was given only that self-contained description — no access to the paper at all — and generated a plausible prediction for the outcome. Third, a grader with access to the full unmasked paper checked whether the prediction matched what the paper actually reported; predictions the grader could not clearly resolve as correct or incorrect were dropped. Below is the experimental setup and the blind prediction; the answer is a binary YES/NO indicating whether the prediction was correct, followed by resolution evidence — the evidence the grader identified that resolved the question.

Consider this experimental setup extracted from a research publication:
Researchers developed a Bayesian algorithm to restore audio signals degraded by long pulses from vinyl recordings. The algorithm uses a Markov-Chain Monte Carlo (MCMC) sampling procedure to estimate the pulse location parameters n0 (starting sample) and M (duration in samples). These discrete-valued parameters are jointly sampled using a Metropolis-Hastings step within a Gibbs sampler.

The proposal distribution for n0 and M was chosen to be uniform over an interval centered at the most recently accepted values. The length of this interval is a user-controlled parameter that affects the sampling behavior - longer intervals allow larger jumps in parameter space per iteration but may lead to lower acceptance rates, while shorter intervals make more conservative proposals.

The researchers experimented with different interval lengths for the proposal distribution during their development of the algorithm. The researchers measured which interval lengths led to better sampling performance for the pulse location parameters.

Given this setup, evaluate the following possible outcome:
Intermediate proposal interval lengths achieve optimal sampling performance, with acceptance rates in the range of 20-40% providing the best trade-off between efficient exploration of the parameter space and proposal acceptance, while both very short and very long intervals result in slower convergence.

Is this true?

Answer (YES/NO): NO